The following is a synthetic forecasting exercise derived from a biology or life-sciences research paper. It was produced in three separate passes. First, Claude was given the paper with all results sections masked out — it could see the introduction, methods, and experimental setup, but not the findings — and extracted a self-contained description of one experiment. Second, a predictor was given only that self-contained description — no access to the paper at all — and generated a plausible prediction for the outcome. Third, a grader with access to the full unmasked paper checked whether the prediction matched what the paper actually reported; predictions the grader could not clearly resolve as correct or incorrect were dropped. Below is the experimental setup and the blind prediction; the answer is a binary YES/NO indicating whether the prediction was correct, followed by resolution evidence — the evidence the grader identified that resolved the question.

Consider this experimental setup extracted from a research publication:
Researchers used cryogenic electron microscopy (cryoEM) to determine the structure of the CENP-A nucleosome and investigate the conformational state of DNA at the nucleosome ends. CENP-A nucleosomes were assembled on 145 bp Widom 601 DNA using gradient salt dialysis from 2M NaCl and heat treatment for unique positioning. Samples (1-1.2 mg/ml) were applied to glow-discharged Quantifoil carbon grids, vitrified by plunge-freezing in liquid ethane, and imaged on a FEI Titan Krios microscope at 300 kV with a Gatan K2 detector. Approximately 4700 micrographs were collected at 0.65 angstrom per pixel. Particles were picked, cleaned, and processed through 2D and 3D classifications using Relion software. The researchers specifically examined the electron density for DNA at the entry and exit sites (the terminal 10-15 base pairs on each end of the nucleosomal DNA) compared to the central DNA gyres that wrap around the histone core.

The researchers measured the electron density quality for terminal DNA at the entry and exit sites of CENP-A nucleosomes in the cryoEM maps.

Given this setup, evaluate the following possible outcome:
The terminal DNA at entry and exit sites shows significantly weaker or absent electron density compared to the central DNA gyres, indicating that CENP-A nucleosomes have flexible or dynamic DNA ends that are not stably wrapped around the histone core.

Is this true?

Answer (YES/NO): YES